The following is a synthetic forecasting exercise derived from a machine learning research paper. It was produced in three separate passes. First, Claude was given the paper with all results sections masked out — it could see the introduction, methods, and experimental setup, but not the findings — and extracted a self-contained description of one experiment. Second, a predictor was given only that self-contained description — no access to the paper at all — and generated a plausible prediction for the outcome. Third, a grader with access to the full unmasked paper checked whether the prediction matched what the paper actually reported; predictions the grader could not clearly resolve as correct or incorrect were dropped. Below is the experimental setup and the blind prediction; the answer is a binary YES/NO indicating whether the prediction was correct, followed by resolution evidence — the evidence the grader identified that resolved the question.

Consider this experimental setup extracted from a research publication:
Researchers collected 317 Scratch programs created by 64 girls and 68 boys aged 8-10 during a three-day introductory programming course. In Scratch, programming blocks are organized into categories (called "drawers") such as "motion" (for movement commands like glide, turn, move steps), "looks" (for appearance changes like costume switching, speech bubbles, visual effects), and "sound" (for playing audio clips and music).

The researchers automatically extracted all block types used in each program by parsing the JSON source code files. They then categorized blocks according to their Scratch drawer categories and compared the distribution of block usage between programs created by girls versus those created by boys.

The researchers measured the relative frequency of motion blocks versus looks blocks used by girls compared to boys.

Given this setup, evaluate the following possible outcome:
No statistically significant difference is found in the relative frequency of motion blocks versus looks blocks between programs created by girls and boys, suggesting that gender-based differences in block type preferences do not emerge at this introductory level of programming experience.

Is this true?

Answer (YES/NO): NO